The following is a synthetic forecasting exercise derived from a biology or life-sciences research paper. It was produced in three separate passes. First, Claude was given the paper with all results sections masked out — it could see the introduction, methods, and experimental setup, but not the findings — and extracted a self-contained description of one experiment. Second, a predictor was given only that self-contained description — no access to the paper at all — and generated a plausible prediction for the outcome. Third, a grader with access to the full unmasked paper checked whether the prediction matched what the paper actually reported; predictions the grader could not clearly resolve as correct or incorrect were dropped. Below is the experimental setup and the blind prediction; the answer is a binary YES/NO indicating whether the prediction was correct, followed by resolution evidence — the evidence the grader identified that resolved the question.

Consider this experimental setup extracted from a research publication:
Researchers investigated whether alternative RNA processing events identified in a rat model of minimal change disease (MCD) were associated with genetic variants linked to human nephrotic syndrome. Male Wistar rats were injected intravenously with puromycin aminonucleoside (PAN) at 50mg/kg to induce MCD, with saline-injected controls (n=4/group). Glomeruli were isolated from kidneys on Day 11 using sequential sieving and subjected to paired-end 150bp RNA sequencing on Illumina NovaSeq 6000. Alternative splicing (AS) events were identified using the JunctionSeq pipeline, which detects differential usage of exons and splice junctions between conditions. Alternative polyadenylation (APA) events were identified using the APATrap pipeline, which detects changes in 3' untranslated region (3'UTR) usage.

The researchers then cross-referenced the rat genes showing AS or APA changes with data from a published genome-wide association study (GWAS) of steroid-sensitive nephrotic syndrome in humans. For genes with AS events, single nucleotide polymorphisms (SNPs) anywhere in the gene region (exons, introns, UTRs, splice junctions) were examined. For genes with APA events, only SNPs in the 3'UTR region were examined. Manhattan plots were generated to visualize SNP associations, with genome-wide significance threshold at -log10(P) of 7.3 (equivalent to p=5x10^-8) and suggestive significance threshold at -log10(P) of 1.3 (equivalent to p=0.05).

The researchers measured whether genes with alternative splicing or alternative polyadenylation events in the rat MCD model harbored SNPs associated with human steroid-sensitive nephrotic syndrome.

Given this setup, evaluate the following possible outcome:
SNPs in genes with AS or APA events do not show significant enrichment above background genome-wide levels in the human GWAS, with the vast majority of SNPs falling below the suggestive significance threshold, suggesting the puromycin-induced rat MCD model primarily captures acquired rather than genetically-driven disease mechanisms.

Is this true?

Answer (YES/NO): NO